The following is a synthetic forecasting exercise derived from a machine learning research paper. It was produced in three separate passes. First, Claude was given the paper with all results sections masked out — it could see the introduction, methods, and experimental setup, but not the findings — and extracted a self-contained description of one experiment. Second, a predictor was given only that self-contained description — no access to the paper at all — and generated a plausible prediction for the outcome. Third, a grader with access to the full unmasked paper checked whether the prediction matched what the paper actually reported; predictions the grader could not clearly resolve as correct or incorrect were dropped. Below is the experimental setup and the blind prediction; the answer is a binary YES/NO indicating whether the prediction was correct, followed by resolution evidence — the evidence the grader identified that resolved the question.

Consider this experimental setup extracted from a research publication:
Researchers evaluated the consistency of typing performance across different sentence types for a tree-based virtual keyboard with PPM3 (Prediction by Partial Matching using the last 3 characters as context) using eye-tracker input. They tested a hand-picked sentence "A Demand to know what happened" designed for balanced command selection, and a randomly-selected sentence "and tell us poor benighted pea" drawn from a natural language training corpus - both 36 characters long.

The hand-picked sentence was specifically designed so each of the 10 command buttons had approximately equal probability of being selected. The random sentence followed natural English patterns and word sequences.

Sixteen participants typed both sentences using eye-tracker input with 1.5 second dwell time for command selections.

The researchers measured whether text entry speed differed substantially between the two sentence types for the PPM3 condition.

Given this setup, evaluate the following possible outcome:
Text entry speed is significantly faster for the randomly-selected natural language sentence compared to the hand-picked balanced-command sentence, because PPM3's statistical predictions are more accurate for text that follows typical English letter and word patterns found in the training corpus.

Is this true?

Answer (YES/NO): NO